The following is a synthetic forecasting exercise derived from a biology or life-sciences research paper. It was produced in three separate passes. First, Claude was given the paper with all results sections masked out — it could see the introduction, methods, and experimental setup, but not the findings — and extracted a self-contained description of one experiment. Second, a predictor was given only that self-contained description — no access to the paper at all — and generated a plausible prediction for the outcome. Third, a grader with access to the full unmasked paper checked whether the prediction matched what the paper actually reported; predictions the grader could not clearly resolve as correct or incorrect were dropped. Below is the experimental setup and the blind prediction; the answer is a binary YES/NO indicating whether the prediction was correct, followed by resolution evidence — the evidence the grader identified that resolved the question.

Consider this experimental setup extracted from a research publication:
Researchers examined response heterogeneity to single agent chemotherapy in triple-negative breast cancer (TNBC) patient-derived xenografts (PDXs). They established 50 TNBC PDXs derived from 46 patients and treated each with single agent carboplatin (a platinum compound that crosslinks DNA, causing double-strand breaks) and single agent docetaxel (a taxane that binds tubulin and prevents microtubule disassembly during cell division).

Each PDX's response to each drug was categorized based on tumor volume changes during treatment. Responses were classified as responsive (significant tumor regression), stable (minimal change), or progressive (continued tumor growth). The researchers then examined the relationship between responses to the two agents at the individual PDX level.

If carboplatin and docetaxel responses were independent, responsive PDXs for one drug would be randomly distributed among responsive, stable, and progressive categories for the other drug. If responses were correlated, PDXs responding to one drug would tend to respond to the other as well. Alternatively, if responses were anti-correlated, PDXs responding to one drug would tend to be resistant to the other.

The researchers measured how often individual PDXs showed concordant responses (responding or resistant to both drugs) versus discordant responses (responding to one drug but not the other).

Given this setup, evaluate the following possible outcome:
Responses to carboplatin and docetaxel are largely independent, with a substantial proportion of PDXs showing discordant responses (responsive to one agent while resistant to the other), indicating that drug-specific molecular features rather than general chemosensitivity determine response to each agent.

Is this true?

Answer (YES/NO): YES